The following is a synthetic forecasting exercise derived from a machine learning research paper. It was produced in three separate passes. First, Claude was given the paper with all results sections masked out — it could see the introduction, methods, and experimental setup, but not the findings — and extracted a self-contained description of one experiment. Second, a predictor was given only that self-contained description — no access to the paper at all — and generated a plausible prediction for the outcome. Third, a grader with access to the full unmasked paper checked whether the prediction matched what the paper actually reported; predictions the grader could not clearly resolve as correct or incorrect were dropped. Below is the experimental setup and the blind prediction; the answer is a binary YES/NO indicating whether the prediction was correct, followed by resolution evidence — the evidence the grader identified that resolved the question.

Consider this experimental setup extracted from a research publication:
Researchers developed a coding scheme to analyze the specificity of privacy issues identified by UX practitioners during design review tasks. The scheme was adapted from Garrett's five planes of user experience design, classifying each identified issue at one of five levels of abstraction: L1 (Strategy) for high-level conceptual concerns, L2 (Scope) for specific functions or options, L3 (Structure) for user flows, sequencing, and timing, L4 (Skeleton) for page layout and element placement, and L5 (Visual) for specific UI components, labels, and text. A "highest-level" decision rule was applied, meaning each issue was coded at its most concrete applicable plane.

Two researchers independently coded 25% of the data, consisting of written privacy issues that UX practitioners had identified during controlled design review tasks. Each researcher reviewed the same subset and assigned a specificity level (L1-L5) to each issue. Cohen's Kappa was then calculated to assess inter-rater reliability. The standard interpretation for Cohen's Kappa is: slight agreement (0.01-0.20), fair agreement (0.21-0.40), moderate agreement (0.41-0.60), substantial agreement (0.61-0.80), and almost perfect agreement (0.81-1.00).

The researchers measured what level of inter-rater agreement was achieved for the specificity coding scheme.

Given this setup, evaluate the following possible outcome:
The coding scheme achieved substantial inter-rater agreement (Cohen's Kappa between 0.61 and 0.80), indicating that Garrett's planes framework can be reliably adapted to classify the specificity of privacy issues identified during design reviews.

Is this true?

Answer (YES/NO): YES